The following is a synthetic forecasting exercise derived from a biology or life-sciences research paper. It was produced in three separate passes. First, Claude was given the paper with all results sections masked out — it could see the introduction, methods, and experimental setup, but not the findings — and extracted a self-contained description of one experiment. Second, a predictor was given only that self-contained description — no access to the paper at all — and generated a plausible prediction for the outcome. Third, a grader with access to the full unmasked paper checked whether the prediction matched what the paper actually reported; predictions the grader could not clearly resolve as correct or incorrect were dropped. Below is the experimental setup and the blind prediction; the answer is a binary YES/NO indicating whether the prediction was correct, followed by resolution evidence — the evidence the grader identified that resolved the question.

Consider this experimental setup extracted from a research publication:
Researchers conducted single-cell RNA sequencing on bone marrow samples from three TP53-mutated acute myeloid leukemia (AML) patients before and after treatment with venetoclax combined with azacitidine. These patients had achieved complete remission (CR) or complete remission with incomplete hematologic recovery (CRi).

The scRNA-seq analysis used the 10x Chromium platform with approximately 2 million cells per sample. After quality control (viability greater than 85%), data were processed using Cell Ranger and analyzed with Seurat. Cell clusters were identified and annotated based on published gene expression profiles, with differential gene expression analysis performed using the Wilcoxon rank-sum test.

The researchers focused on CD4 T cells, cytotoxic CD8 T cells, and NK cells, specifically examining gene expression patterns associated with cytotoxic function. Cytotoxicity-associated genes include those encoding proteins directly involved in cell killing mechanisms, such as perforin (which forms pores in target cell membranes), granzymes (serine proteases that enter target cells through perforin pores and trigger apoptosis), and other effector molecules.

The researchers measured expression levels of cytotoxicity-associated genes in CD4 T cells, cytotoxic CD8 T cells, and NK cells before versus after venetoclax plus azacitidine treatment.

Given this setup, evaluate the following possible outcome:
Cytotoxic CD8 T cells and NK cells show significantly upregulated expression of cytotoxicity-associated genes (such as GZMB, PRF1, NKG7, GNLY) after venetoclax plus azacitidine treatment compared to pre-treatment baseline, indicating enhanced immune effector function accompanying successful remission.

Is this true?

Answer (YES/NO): YES